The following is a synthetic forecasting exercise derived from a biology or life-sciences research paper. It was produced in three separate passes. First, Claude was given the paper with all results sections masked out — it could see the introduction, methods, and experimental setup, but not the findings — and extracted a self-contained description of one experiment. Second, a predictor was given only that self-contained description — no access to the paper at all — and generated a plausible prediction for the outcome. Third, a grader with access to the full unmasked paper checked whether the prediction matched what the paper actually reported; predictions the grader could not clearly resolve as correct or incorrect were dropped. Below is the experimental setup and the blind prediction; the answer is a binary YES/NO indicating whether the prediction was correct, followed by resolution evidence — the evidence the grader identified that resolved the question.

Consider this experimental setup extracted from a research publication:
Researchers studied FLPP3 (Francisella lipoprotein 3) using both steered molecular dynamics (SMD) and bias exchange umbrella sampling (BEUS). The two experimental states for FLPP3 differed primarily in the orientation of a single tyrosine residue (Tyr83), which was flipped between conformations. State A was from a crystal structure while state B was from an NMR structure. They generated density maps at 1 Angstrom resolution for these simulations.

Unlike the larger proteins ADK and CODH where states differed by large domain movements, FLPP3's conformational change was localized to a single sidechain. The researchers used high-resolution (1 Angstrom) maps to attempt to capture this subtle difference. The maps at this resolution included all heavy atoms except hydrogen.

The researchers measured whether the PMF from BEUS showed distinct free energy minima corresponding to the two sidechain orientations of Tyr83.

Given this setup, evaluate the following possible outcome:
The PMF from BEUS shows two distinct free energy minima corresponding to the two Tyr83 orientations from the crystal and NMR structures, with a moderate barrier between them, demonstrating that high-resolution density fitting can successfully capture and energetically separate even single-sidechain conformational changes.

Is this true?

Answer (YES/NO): NO